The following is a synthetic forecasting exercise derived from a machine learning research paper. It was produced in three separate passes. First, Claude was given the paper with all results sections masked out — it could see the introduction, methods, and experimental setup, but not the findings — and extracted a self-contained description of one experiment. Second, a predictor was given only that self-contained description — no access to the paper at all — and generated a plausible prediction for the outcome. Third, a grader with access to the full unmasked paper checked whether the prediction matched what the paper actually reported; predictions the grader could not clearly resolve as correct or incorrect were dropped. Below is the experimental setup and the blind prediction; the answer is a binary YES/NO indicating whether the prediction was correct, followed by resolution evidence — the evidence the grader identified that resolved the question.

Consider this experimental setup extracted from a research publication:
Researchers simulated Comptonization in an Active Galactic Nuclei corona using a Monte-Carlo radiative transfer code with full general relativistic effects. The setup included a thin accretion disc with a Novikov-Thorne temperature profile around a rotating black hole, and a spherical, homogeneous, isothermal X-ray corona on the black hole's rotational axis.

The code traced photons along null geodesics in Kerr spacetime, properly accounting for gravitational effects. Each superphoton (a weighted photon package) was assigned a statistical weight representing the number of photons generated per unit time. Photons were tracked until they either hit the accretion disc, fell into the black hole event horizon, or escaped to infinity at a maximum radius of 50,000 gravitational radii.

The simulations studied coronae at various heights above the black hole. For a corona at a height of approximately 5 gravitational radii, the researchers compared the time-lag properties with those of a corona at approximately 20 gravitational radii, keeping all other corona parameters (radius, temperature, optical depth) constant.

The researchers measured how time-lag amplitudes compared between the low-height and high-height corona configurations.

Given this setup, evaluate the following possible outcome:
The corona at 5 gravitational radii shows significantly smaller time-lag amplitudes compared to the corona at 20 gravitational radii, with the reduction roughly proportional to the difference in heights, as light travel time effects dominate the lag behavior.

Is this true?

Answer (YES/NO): NO